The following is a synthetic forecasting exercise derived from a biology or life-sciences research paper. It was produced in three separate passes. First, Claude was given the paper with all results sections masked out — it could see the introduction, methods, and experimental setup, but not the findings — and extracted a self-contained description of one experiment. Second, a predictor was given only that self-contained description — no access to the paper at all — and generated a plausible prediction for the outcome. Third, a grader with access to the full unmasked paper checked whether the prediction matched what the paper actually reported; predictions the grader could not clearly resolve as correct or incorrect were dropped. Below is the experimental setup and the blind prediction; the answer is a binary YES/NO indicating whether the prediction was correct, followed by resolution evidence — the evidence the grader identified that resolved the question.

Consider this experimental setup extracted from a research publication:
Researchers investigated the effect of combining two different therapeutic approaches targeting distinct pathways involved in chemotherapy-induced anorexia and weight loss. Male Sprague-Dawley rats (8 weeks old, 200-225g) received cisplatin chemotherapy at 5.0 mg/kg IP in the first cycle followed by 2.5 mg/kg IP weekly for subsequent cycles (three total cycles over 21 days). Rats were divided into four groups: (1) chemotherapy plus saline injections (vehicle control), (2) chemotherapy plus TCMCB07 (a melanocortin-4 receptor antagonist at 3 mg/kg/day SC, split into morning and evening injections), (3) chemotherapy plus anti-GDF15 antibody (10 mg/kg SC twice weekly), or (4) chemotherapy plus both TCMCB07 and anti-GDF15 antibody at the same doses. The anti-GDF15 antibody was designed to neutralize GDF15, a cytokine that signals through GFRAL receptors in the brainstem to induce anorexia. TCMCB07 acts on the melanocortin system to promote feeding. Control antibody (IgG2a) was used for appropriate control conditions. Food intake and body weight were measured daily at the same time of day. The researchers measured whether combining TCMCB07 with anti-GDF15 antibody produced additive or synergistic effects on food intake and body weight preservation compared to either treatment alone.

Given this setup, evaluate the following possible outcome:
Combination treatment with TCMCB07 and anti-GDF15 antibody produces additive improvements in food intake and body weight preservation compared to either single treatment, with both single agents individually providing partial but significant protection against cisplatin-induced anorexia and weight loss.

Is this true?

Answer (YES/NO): NO